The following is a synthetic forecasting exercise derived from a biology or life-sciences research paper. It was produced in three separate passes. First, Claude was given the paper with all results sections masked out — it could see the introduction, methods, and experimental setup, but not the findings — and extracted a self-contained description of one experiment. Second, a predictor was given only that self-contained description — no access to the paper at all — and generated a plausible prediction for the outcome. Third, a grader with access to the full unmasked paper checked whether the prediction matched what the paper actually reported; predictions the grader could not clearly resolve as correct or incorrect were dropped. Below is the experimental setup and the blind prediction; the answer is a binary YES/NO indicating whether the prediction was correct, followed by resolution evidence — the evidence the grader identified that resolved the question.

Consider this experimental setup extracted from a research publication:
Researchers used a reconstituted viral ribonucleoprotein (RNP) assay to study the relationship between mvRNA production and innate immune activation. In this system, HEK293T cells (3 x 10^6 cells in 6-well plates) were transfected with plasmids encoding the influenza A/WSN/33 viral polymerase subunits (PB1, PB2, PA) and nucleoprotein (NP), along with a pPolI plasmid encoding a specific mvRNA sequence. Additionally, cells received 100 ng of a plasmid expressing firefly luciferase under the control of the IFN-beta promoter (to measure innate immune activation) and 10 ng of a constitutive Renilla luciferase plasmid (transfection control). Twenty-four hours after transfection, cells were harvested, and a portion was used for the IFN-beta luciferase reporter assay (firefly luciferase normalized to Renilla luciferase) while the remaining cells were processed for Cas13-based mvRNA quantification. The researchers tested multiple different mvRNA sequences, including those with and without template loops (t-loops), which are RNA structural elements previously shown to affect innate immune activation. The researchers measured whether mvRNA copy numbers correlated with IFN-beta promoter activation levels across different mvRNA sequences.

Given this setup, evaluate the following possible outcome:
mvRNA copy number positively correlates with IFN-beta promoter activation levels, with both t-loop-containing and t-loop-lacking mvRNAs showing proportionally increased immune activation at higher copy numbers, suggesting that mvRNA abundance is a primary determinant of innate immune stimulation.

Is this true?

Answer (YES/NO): NO